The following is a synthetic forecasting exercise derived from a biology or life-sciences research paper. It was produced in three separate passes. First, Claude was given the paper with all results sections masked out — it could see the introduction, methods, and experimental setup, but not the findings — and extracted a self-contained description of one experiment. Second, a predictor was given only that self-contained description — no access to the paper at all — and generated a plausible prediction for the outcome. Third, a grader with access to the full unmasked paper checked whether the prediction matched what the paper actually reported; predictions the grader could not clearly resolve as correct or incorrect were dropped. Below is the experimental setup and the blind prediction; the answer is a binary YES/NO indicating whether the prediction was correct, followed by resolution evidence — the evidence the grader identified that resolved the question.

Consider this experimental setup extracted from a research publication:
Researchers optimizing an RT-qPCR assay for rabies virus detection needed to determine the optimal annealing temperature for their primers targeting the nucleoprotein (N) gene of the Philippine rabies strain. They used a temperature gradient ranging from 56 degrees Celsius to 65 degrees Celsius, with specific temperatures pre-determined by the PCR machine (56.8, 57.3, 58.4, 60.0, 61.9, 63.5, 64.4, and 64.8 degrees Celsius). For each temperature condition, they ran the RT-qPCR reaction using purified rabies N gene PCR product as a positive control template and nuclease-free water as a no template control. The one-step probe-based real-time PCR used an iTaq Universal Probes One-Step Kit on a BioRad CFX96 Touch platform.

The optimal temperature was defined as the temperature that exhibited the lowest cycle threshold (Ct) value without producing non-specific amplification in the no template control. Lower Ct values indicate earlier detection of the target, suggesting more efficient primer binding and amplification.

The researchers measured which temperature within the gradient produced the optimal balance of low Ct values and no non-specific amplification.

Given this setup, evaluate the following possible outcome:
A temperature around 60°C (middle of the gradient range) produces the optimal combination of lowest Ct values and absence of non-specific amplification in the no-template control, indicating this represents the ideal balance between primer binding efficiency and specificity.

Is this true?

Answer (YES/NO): YES